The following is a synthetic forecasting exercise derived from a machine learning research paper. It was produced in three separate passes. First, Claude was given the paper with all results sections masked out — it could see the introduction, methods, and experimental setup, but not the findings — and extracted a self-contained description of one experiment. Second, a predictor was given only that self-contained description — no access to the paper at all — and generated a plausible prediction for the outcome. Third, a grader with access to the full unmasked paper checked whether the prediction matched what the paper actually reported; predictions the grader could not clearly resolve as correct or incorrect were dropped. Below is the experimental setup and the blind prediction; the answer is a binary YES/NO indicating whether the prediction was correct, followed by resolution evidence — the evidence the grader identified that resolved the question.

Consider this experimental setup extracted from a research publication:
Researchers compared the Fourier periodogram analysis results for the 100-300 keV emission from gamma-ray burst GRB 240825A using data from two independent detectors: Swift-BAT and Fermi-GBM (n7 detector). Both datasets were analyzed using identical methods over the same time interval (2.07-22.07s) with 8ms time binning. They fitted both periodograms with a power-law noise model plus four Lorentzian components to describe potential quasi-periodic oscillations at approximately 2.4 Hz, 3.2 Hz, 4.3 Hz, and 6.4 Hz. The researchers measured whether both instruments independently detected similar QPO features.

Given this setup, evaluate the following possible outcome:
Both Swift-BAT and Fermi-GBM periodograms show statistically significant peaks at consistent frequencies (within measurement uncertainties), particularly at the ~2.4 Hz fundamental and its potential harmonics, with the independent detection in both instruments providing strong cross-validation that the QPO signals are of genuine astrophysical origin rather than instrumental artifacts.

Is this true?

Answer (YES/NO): NO